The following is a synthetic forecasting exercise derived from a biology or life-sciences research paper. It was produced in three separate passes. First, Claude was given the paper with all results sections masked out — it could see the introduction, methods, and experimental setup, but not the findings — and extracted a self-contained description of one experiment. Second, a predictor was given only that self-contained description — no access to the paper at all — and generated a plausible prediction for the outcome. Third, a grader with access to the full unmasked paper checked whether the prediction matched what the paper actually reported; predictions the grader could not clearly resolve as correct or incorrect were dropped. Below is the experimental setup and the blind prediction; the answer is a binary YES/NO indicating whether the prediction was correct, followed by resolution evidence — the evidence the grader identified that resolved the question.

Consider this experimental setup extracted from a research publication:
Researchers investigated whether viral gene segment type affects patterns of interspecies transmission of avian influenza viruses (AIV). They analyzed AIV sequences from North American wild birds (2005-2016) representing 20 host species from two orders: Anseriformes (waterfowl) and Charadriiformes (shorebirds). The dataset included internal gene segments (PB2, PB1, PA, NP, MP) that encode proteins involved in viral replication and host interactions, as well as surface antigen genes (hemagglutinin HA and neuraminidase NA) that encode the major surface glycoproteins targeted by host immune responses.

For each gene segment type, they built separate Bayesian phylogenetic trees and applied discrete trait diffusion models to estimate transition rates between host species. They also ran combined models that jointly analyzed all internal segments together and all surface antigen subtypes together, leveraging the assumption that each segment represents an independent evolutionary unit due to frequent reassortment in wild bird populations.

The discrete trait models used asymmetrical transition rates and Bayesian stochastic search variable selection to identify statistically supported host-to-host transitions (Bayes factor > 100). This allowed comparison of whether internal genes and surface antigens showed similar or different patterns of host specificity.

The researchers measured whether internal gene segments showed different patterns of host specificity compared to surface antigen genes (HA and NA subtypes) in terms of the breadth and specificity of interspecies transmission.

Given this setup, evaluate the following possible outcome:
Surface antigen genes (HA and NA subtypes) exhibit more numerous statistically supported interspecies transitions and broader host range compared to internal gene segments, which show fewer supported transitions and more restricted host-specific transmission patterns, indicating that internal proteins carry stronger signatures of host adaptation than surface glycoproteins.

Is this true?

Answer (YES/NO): NO